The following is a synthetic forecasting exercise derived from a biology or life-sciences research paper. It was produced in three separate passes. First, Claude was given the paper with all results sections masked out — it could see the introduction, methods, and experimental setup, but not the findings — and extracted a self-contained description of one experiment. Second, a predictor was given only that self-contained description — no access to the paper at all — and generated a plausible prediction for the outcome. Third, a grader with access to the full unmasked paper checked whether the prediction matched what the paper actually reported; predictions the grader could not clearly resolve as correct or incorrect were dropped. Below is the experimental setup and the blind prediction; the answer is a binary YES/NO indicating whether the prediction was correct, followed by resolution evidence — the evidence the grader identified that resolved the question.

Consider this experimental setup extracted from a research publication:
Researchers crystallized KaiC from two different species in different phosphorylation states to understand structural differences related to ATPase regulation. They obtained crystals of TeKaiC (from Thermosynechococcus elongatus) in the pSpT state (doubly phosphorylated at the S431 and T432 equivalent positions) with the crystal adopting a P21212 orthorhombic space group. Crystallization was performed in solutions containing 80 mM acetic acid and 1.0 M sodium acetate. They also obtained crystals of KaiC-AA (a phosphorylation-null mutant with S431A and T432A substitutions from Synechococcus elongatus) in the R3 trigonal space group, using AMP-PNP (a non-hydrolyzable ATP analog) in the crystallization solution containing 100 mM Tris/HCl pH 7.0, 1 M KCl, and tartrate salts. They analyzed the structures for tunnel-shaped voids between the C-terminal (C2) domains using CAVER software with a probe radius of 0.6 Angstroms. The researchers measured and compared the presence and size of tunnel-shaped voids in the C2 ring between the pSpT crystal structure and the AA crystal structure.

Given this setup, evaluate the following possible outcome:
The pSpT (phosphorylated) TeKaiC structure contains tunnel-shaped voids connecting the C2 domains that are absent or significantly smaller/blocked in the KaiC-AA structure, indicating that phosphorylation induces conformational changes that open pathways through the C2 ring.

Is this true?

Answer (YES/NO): NO